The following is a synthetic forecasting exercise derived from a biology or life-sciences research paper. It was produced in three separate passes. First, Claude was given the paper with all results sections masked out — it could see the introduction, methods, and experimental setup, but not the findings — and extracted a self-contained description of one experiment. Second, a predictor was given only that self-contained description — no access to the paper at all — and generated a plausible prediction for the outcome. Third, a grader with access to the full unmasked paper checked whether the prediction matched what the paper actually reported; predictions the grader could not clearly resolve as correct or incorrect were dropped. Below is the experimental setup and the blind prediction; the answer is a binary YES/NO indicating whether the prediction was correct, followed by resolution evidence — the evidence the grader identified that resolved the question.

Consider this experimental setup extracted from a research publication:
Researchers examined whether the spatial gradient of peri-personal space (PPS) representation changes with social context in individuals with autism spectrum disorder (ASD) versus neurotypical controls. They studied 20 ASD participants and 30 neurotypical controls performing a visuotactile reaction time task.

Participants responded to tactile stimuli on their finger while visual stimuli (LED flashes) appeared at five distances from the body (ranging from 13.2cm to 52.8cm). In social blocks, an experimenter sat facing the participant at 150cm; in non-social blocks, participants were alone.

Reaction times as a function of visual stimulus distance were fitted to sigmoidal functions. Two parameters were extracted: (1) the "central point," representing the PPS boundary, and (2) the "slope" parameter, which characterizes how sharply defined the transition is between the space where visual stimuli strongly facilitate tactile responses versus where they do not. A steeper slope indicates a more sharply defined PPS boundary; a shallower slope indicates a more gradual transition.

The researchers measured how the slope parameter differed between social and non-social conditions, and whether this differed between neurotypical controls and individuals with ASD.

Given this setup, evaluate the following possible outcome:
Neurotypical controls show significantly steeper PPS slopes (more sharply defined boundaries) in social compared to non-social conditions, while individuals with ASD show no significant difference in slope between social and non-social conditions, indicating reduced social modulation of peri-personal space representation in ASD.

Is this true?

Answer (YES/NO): NO